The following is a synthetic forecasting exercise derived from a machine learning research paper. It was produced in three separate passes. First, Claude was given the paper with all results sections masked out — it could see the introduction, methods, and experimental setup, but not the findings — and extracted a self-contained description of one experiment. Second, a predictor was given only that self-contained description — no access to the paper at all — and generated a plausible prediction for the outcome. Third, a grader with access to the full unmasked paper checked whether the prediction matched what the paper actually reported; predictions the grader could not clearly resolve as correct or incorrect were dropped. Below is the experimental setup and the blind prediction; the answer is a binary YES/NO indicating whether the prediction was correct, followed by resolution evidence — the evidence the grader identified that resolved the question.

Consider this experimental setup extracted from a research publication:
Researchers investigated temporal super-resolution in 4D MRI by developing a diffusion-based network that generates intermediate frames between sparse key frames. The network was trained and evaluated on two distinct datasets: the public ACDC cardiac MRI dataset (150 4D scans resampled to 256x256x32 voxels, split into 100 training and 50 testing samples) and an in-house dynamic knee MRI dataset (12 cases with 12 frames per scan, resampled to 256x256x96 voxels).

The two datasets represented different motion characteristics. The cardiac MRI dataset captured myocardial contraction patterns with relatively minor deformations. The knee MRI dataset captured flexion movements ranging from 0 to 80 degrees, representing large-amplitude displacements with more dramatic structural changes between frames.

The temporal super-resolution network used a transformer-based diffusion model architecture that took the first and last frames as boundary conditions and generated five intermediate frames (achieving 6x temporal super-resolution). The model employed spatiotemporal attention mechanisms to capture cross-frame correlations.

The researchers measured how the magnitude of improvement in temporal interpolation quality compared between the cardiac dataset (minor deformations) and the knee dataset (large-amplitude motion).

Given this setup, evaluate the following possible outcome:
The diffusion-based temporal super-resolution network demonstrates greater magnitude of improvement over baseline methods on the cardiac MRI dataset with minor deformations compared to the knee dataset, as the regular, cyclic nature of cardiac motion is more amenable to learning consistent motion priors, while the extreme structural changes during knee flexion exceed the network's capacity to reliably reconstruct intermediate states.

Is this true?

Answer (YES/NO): NO